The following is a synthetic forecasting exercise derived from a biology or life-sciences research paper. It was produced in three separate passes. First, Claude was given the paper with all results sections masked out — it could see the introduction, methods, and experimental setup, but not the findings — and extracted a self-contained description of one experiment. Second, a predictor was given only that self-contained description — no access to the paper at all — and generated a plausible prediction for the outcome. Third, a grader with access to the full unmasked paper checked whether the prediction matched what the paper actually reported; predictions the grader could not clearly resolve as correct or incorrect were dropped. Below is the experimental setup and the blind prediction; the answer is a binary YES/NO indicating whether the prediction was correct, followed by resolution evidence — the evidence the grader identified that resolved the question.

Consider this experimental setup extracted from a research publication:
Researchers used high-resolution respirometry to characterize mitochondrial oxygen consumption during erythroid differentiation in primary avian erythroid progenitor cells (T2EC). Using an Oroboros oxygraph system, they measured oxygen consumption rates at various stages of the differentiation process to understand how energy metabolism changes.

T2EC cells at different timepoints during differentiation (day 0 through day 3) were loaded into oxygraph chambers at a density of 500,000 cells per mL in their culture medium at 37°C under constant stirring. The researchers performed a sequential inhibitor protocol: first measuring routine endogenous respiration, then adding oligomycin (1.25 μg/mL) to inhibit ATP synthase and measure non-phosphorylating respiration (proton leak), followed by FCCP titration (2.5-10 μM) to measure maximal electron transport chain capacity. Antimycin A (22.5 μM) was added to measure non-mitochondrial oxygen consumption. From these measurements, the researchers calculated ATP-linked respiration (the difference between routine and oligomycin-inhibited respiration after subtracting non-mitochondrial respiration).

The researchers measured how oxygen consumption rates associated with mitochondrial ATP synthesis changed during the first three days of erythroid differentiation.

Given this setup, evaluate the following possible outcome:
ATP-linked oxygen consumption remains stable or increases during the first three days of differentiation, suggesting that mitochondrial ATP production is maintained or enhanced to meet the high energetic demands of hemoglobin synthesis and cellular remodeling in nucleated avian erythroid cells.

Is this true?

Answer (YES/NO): NO